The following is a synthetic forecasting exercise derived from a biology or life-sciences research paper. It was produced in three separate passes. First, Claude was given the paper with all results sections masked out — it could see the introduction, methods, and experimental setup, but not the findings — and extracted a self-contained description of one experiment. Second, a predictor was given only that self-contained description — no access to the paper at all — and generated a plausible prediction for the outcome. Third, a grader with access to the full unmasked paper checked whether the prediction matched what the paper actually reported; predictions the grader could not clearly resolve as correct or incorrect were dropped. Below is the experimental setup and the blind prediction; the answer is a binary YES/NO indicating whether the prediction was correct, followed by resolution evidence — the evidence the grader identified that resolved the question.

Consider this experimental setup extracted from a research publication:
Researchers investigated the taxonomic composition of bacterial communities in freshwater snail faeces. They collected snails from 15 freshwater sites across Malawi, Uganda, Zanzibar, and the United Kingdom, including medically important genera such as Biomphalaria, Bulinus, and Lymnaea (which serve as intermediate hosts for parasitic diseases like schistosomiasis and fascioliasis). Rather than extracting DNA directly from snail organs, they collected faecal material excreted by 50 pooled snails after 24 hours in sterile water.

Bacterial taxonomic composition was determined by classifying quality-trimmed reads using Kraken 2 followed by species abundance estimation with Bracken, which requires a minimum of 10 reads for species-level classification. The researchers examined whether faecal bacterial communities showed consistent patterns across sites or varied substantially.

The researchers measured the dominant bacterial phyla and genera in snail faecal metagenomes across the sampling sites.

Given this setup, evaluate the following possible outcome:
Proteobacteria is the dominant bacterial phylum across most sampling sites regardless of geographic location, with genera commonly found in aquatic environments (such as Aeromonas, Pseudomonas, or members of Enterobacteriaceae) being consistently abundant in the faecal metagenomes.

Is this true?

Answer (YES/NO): YES